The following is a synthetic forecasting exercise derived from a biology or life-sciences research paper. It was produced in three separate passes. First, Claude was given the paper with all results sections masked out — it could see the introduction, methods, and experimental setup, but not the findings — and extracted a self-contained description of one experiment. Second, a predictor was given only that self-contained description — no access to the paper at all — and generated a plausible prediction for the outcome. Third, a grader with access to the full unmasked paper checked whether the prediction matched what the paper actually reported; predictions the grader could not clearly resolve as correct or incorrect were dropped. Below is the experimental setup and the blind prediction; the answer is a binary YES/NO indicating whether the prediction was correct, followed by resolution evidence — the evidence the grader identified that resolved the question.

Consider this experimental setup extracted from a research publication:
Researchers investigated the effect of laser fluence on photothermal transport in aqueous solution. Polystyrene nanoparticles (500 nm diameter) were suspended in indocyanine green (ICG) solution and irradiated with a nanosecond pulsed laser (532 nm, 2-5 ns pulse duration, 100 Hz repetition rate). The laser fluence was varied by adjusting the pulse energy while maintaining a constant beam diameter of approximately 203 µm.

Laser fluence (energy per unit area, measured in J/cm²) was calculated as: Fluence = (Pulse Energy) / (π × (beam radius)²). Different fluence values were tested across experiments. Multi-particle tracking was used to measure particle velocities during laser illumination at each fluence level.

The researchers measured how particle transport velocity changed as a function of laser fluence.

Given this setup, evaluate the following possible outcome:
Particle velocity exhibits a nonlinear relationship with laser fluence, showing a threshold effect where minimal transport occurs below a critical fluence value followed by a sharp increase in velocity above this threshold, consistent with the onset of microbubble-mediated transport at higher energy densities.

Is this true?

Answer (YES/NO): NO